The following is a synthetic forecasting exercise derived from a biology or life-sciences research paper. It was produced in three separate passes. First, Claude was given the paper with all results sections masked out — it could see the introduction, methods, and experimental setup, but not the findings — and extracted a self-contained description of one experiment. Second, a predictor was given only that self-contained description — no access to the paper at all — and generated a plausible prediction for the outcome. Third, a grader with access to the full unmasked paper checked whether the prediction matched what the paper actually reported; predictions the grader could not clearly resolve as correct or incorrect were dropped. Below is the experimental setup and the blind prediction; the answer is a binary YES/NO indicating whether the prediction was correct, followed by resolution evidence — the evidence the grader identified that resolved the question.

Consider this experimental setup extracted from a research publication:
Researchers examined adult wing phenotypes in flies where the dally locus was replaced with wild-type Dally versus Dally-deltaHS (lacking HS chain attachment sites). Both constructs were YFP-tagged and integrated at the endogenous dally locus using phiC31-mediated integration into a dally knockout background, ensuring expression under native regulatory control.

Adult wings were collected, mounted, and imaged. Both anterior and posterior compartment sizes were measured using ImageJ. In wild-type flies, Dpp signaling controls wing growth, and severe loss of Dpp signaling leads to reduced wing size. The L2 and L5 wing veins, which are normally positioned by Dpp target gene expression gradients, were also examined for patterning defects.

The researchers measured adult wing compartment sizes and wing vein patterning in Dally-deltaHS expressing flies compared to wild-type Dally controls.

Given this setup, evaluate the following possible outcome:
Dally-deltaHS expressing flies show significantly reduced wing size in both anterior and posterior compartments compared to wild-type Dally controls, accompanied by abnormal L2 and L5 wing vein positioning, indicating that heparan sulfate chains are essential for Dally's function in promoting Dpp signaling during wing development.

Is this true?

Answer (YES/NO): YES